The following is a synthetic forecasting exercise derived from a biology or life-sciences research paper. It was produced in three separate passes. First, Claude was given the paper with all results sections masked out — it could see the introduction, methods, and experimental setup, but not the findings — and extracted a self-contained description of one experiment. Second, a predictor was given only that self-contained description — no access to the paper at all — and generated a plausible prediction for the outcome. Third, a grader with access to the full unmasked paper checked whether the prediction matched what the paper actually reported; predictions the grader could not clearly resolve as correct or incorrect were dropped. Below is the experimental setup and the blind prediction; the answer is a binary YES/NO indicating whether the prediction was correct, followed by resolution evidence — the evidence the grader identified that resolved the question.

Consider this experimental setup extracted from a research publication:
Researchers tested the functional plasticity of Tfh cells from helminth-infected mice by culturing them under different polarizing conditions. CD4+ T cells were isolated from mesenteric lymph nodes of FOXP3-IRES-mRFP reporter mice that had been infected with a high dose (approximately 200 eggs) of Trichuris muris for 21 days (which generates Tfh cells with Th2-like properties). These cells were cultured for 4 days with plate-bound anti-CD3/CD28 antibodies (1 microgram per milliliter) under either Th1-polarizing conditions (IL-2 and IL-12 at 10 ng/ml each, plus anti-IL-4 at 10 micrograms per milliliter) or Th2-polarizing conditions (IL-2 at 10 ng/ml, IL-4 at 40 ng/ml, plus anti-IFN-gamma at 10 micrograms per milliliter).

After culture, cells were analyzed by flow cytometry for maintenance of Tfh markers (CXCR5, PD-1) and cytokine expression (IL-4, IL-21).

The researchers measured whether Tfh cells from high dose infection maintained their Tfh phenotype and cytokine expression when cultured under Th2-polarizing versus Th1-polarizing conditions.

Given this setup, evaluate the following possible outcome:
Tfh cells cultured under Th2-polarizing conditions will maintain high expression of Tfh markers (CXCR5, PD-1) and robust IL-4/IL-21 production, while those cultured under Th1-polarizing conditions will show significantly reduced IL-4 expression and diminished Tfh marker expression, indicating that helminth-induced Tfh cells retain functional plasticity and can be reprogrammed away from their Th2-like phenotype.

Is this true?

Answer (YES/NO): NO